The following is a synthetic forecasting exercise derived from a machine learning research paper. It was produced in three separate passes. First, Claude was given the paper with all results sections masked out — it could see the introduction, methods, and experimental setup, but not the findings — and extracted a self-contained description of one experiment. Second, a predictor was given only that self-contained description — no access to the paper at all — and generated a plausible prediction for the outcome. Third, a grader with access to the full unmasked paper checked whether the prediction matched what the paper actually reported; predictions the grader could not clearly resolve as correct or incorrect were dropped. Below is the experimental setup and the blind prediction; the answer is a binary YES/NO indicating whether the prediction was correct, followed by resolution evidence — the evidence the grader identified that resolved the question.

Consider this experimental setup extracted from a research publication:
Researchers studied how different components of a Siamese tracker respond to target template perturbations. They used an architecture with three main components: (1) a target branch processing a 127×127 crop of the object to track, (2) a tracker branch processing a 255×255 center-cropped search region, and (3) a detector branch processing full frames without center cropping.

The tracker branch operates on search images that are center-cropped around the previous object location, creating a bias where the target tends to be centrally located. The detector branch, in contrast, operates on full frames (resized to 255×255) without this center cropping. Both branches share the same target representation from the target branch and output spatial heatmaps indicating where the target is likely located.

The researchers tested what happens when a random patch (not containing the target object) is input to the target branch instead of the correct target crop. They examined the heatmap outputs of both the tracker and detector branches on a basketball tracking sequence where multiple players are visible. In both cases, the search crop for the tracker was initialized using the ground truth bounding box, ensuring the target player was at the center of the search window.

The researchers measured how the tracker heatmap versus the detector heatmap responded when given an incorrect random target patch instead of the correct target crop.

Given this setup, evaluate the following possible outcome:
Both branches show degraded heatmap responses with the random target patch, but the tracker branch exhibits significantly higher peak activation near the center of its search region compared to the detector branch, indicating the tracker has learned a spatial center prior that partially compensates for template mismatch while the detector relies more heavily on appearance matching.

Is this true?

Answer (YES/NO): NO